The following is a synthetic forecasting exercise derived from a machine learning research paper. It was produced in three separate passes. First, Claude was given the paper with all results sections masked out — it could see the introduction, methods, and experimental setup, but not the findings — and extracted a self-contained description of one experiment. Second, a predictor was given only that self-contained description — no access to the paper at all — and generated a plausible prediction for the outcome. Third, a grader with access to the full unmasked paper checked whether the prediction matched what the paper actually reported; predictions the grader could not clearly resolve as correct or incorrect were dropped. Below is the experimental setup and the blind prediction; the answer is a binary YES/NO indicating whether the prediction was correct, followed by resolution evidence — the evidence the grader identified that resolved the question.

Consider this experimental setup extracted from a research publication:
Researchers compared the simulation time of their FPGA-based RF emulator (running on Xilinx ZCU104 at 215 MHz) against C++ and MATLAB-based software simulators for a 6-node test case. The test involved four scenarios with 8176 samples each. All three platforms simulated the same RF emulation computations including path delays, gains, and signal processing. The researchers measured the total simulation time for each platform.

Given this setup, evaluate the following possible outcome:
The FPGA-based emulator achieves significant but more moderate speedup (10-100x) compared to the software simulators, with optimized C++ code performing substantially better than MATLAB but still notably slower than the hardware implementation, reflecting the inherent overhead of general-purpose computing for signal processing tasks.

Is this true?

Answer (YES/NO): NO